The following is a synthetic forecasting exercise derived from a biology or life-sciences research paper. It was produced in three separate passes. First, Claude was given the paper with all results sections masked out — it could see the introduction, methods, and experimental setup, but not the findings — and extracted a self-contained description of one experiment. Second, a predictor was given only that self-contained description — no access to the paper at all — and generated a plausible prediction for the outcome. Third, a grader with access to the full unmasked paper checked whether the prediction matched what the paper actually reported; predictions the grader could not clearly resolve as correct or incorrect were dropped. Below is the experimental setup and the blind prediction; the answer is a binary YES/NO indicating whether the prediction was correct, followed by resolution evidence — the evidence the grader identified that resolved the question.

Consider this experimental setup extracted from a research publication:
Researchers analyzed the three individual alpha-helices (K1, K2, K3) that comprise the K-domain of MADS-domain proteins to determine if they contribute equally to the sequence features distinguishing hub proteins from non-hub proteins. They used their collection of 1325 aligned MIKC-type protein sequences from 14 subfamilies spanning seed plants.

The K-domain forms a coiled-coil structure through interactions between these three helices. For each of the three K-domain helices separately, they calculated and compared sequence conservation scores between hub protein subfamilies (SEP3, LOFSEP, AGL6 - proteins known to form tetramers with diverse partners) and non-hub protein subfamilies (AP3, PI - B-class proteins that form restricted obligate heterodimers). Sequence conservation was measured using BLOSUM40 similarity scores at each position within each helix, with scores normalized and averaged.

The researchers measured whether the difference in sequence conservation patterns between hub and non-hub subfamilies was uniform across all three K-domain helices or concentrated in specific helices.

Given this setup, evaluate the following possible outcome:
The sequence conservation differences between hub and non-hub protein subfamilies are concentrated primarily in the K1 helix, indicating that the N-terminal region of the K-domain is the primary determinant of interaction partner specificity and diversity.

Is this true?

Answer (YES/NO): NO